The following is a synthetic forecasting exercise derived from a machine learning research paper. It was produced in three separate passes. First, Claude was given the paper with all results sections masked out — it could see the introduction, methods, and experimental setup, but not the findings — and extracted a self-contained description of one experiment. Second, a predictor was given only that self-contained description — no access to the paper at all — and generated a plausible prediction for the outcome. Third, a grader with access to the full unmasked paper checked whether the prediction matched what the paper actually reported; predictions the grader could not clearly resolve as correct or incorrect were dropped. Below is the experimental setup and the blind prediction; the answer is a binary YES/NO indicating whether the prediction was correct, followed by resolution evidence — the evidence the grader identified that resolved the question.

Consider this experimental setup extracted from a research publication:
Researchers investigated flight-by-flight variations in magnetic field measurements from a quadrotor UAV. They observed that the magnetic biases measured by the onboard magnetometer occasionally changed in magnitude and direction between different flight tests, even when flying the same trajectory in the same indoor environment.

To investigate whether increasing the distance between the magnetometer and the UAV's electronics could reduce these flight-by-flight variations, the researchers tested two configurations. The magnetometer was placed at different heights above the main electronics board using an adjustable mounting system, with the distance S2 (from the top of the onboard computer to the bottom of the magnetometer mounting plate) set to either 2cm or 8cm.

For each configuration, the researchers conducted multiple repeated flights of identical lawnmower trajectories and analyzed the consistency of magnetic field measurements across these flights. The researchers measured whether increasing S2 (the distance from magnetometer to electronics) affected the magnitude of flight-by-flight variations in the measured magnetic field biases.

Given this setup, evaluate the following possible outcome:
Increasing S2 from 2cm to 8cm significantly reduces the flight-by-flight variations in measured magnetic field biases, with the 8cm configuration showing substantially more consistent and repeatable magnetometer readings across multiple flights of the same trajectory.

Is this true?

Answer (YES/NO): YES